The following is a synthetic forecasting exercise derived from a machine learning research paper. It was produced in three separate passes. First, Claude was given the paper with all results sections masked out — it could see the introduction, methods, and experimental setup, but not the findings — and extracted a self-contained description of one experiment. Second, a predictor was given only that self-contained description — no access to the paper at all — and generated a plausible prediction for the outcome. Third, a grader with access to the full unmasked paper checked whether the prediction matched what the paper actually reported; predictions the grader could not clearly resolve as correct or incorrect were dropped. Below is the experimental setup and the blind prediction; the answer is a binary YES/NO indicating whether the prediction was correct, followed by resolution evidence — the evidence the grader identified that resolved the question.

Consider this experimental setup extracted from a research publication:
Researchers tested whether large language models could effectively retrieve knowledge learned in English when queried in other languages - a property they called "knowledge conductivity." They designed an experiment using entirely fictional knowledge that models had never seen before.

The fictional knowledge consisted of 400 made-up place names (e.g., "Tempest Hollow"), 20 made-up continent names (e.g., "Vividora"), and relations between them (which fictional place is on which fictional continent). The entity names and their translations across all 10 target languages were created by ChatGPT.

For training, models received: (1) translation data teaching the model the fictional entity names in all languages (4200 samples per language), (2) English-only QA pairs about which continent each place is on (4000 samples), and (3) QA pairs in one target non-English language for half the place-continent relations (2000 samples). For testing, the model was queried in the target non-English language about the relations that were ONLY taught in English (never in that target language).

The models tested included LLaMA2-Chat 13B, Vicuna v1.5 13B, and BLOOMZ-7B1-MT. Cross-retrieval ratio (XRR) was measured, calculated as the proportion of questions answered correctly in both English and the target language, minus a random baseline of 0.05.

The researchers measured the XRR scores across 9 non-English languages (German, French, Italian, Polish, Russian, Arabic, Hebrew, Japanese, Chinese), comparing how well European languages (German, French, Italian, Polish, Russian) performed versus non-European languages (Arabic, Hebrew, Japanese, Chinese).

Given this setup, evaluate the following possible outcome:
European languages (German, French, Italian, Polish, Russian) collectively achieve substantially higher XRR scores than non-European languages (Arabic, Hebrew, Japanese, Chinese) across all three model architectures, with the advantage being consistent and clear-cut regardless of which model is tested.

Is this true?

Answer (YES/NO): NO